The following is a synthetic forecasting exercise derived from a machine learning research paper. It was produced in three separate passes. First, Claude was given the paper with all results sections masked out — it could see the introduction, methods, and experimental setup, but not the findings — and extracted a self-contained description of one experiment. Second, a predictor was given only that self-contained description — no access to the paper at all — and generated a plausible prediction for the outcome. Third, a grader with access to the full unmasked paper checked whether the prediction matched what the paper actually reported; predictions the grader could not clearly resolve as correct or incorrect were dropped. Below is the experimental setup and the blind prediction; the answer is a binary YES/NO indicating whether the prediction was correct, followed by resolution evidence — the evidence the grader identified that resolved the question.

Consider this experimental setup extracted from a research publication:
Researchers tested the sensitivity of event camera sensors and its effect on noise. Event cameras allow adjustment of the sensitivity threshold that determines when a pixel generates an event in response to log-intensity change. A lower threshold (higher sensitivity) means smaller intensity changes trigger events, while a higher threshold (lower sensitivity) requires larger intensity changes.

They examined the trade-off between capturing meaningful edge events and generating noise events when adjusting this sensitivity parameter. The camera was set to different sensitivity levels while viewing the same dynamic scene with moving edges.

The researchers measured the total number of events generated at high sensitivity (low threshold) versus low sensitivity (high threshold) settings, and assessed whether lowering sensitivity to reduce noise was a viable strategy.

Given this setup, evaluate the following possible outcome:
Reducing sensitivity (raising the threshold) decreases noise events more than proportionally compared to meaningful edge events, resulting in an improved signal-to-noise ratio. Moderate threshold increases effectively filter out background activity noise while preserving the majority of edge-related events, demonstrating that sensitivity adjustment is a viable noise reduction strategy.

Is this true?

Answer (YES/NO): NO